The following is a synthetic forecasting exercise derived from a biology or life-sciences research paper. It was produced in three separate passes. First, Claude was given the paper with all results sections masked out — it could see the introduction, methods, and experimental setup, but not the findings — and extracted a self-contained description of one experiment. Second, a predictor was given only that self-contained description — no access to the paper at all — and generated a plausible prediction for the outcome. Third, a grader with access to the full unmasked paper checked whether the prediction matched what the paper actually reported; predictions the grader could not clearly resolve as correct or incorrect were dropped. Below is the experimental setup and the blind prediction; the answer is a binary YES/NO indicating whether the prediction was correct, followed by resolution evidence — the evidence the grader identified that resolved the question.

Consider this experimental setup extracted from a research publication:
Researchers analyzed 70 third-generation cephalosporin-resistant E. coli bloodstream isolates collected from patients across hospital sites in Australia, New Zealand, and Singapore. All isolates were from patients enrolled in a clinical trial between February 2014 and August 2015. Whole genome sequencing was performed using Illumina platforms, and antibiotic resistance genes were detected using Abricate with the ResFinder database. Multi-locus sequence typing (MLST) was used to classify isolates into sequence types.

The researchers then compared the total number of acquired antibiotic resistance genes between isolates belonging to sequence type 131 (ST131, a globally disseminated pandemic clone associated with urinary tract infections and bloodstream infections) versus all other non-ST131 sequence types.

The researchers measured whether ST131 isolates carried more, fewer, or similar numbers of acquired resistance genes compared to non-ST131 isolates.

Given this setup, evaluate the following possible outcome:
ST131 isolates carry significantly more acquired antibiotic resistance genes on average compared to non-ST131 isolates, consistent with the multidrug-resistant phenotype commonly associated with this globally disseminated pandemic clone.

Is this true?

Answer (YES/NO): YES